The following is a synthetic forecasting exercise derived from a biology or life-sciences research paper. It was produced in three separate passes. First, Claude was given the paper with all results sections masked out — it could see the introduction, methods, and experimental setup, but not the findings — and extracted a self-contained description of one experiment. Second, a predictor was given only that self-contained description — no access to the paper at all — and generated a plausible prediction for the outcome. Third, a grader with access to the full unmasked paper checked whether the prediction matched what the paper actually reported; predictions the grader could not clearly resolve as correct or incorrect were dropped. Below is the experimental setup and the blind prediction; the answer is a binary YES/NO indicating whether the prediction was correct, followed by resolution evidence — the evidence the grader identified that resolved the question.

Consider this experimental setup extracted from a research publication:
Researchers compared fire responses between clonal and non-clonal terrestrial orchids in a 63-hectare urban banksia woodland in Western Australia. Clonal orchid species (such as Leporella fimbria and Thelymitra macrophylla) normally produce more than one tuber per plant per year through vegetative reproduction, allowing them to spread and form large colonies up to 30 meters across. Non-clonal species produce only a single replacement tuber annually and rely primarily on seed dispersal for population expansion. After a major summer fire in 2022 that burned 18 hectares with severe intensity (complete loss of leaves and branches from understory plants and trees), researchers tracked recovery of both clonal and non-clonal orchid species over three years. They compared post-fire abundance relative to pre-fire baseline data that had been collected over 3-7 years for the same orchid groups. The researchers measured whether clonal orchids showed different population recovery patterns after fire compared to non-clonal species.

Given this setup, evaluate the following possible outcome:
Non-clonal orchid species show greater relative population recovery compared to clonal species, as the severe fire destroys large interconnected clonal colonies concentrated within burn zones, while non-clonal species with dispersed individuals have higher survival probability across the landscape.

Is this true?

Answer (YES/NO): NO